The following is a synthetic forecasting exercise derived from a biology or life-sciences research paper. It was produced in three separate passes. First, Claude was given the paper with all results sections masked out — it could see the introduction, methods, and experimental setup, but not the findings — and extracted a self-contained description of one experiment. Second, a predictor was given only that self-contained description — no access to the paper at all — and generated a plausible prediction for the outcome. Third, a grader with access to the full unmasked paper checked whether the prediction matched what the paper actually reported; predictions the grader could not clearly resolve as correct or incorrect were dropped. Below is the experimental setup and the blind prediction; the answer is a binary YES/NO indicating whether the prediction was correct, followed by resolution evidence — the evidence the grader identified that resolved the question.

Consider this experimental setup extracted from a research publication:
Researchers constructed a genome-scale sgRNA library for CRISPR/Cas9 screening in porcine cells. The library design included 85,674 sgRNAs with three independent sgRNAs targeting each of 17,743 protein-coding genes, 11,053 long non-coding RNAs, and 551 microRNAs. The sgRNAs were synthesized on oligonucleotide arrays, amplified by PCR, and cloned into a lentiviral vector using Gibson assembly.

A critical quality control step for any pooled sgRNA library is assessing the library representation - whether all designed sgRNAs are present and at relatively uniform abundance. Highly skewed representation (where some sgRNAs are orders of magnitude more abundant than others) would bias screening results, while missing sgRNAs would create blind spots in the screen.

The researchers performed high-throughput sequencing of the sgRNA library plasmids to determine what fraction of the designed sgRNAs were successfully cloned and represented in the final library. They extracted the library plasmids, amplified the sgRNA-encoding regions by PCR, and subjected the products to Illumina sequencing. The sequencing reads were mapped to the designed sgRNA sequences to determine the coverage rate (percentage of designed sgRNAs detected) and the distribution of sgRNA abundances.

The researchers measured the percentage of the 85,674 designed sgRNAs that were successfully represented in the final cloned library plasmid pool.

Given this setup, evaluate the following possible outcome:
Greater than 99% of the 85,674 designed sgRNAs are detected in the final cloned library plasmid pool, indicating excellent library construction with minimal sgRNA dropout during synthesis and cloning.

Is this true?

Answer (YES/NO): NO